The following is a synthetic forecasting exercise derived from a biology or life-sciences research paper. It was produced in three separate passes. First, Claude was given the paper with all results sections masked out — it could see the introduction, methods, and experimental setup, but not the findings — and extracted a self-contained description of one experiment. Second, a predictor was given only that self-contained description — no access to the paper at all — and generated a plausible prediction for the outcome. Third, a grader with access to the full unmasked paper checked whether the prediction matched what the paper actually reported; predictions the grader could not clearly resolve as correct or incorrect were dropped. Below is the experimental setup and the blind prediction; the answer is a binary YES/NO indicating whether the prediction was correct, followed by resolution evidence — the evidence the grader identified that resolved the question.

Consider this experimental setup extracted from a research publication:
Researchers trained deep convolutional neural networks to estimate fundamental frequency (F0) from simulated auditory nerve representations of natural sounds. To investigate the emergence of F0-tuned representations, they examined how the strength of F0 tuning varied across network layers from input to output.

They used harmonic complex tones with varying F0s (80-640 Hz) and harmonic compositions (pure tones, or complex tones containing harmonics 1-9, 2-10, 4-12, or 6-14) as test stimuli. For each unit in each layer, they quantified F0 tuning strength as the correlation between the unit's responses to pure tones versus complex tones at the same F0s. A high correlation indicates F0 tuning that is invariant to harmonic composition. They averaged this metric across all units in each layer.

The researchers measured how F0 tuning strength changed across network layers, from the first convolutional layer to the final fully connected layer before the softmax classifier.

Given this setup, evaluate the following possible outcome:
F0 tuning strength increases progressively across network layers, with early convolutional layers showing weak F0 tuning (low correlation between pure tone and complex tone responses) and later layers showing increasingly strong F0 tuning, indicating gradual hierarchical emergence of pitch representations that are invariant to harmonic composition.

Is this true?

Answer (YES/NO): YES